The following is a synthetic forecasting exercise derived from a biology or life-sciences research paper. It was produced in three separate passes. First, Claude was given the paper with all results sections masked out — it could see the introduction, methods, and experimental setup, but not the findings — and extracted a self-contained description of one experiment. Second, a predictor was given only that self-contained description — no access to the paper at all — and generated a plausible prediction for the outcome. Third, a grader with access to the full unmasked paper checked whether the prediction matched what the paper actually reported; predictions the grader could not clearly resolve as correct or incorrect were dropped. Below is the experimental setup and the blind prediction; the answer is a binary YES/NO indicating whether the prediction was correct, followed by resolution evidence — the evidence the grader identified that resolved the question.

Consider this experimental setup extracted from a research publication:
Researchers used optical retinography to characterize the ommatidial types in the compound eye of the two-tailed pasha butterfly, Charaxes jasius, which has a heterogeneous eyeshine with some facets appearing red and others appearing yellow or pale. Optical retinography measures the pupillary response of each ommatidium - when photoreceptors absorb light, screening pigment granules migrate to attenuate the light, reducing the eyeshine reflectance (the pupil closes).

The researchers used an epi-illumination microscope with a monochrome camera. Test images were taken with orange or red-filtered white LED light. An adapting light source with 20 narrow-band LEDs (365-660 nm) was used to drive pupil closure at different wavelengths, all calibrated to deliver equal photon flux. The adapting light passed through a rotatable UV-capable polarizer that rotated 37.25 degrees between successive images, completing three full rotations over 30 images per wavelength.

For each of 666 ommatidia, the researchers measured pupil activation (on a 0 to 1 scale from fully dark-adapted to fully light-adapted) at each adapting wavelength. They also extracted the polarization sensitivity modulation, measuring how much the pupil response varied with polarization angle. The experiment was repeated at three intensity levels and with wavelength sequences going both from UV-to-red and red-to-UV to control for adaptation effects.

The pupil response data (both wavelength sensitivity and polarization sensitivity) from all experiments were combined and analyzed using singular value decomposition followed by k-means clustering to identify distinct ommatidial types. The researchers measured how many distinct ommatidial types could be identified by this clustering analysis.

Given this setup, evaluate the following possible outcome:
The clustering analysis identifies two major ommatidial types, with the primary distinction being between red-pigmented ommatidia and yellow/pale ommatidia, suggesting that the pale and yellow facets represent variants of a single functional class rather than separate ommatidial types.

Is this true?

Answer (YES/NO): NO